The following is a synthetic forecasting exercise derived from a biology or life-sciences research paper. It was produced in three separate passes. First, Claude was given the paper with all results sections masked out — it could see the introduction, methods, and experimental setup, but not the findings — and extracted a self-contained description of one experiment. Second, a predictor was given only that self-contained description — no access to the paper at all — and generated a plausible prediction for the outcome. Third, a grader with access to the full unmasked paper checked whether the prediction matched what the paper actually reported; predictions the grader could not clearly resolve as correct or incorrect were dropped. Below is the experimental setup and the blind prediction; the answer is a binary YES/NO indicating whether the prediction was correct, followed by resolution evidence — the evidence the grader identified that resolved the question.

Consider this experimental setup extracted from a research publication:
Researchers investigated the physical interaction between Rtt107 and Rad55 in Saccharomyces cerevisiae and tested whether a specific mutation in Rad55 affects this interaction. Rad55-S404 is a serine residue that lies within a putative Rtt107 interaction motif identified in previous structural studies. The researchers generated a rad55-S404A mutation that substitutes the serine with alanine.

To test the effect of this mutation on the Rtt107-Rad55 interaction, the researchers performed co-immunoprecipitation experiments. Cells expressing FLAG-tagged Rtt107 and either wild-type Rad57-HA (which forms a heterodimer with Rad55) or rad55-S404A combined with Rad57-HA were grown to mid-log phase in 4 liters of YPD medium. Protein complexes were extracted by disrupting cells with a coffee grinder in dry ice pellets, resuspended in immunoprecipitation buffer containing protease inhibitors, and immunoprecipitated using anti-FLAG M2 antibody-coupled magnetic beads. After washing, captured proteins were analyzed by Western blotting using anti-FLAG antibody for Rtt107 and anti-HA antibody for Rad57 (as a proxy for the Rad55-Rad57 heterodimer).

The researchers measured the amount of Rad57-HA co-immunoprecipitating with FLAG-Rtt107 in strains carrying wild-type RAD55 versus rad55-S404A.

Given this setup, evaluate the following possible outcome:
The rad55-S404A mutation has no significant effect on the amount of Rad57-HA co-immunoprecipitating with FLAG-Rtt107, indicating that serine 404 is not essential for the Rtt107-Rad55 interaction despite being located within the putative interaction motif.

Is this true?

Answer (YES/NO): NO